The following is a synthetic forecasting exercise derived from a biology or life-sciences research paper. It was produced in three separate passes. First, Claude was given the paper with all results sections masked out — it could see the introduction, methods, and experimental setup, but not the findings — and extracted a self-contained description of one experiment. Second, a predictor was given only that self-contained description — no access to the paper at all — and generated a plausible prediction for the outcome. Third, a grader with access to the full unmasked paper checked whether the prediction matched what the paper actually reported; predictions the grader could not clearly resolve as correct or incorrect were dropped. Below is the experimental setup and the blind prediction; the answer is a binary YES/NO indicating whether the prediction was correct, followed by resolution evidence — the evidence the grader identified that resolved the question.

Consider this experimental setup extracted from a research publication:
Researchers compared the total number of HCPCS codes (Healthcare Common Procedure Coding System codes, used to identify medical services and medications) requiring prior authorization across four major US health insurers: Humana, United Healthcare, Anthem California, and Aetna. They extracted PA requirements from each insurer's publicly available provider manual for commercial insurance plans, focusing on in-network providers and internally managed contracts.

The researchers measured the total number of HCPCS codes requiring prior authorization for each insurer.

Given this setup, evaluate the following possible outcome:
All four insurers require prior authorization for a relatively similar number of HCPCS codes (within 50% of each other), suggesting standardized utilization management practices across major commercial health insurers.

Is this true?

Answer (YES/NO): NO